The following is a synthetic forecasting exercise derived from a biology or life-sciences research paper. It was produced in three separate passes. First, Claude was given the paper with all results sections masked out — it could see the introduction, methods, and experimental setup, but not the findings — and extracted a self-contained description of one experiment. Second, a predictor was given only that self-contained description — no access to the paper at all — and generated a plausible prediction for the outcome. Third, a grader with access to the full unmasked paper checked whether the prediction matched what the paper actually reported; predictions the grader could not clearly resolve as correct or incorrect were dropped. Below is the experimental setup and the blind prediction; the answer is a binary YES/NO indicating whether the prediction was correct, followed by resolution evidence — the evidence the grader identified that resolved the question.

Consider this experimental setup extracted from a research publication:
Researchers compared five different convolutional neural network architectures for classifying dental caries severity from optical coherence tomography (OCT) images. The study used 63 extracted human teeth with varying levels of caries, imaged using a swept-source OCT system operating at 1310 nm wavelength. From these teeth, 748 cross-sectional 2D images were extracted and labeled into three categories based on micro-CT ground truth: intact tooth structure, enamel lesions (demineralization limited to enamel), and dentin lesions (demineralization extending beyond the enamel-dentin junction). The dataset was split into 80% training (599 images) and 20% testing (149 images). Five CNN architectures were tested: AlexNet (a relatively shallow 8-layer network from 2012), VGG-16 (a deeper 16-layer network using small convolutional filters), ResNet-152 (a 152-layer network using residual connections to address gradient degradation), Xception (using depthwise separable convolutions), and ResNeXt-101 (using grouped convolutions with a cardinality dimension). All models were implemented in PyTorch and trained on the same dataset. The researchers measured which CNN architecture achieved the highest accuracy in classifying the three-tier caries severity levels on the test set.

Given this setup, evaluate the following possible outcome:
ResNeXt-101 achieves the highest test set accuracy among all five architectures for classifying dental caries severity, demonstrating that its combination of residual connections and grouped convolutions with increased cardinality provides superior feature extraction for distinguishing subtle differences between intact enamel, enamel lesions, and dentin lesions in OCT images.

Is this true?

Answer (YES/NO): NO